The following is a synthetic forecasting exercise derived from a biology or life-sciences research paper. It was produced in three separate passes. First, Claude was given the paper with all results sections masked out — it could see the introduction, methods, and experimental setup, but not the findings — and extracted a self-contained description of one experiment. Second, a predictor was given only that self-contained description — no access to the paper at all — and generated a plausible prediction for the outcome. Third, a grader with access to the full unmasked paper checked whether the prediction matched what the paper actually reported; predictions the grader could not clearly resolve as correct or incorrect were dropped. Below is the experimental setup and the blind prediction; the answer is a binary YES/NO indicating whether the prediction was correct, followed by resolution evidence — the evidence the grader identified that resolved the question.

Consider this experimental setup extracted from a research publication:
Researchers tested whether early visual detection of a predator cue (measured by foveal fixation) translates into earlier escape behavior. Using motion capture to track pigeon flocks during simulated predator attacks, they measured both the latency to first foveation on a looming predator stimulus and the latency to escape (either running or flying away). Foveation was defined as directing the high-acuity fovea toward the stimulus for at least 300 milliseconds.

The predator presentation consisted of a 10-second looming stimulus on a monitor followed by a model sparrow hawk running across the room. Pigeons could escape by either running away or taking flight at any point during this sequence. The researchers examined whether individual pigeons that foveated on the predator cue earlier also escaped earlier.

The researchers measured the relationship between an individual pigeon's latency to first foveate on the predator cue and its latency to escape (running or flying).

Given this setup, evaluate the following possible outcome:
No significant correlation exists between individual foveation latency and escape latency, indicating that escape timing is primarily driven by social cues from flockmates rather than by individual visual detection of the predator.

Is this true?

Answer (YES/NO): NO